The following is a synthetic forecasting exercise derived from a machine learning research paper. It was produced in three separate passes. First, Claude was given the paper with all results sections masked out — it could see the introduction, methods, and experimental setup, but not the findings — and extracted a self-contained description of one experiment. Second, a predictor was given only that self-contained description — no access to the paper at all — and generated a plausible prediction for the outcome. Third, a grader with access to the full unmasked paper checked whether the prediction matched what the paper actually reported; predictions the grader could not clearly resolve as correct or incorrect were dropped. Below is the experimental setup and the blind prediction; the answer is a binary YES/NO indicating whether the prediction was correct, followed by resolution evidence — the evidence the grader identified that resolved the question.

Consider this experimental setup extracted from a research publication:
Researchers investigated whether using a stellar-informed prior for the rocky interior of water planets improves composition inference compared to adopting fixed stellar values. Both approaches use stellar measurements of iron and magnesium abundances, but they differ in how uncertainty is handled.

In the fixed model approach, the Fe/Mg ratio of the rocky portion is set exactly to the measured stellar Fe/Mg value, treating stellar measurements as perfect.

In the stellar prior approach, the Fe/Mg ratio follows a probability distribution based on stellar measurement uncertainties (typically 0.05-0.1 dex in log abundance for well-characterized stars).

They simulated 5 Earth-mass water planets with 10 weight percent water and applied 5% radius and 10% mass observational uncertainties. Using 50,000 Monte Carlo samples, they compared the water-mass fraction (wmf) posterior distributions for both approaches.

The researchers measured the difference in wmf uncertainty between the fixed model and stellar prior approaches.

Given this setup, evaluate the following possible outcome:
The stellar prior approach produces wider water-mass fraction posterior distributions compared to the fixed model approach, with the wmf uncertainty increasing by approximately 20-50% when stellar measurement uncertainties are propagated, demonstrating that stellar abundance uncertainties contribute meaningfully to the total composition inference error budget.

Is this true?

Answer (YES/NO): NO